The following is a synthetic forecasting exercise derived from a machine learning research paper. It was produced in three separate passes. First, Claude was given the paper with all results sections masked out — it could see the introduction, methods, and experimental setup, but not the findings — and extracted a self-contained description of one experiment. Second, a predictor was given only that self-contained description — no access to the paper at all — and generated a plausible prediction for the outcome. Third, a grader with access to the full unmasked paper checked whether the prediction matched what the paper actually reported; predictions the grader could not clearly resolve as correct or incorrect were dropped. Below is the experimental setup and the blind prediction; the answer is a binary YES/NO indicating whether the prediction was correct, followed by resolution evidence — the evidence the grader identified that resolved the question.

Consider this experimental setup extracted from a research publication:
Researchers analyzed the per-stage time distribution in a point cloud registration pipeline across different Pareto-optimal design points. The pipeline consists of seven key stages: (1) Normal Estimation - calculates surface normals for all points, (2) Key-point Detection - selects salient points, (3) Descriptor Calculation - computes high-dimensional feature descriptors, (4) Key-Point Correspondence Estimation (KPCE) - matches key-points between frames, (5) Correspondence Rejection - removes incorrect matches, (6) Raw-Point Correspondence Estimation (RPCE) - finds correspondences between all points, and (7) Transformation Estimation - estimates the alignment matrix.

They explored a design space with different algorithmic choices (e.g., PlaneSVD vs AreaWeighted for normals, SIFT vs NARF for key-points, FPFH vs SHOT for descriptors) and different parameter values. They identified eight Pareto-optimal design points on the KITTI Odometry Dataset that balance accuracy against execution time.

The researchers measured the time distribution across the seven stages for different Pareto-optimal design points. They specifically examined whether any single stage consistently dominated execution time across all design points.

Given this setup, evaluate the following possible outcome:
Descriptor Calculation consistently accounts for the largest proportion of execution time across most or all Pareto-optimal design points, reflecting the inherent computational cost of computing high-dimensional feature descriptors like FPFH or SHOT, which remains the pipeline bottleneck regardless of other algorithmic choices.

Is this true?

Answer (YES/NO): NO